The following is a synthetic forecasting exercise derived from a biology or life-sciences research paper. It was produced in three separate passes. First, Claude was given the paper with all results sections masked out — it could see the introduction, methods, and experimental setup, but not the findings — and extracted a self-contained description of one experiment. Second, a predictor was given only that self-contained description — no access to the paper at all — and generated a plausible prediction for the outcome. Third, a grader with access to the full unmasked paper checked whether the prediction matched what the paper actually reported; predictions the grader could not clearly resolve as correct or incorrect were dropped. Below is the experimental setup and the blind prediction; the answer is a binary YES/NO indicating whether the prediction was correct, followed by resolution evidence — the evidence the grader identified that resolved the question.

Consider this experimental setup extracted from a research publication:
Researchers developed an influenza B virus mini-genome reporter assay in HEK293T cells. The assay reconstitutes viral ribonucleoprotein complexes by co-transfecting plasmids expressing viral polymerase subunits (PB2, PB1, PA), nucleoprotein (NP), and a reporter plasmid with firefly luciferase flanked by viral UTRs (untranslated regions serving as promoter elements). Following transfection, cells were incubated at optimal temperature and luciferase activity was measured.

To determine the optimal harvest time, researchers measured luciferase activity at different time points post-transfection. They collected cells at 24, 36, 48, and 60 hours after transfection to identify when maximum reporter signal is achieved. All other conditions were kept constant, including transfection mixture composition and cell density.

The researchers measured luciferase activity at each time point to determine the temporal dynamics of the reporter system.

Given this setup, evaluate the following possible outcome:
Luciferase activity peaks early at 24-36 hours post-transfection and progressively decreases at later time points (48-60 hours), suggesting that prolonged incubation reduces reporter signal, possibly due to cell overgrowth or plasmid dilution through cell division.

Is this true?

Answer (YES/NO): NO